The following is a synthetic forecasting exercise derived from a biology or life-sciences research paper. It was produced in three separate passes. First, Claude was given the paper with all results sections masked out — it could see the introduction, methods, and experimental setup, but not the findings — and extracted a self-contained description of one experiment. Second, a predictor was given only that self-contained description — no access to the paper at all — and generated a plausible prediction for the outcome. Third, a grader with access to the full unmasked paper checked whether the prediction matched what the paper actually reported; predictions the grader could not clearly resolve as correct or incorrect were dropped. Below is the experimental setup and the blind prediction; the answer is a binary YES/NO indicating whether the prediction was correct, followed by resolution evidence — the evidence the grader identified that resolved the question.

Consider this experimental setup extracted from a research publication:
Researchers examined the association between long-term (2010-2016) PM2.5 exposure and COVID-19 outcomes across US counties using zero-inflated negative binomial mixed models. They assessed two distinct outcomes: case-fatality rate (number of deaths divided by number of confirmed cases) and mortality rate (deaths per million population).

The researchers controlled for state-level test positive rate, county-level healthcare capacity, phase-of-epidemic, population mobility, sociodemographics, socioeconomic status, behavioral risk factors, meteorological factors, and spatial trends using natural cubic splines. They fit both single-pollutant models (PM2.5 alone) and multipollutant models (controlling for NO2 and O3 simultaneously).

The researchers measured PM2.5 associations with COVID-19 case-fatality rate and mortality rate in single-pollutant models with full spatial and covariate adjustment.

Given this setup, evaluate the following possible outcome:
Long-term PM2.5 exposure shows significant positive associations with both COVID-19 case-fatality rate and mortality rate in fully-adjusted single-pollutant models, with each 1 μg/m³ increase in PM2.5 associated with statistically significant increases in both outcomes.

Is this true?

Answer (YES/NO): NO